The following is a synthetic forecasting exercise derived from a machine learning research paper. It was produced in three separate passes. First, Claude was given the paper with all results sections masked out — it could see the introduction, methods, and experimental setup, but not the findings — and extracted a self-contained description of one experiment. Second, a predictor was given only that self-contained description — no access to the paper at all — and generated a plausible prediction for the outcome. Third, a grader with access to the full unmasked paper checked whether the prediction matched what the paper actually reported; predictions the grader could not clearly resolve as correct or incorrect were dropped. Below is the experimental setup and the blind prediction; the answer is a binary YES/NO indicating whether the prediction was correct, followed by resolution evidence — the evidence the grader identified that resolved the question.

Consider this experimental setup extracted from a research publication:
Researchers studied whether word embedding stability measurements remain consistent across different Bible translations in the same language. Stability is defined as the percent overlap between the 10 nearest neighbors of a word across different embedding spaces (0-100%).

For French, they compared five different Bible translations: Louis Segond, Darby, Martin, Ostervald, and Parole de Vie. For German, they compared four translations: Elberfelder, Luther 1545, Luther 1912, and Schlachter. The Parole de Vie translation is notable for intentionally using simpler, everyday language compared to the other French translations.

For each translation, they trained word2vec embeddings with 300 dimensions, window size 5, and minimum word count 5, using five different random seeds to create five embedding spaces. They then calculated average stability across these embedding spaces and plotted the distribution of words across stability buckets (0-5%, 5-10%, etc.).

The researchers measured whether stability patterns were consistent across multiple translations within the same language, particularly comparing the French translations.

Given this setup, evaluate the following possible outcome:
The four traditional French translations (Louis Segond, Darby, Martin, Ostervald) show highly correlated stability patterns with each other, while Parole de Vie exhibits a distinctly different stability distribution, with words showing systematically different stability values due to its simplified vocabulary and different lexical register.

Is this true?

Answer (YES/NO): YES